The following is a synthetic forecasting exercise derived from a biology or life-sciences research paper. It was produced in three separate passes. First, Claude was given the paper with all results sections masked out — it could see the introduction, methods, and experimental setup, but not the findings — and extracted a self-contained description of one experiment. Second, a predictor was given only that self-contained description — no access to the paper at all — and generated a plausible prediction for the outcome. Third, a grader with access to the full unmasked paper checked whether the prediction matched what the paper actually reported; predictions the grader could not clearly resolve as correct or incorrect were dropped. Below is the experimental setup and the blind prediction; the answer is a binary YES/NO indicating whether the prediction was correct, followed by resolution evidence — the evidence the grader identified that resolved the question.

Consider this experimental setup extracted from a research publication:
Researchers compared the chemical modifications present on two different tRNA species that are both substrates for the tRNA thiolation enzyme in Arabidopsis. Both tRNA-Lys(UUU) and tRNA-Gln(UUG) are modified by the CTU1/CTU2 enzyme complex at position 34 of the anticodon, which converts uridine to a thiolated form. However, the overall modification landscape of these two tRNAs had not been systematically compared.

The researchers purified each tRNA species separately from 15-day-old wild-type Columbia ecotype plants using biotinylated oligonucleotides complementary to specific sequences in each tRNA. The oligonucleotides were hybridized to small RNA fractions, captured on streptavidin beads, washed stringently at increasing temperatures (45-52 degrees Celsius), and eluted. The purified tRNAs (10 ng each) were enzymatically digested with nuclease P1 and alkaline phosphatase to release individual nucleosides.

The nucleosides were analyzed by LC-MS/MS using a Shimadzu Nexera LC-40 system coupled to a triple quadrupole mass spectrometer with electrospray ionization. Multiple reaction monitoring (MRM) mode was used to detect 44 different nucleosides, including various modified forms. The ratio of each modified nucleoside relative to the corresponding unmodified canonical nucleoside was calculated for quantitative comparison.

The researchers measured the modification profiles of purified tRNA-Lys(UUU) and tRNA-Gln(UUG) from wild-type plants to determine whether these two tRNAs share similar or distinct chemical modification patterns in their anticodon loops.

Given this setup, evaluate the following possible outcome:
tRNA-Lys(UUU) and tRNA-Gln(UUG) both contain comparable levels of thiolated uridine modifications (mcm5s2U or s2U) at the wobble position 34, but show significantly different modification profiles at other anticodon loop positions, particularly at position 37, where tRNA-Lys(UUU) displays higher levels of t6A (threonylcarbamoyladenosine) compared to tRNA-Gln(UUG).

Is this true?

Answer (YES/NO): NO